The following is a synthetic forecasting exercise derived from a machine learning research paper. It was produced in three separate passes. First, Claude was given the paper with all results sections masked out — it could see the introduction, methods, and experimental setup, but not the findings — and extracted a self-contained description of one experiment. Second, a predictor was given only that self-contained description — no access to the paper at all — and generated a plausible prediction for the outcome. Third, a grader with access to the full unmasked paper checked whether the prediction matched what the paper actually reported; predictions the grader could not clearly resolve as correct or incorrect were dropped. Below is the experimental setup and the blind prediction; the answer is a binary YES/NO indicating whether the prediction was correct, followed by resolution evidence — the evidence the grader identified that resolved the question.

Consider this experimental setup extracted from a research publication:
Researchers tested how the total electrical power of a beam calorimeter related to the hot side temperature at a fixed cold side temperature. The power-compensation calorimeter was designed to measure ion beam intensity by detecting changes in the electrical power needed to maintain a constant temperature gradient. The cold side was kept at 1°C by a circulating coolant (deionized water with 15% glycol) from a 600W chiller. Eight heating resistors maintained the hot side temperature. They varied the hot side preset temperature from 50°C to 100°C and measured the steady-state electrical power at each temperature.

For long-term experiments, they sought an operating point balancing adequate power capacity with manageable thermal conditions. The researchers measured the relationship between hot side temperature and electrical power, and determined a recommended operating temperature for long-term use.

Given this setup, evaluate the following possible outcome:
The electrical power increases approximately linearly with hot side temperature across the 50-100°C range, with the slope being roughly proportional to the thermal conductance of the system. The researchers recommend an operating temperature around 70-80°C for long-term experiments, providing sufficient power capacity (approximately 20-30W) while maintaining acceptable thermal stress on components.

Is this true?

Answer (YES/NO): NO